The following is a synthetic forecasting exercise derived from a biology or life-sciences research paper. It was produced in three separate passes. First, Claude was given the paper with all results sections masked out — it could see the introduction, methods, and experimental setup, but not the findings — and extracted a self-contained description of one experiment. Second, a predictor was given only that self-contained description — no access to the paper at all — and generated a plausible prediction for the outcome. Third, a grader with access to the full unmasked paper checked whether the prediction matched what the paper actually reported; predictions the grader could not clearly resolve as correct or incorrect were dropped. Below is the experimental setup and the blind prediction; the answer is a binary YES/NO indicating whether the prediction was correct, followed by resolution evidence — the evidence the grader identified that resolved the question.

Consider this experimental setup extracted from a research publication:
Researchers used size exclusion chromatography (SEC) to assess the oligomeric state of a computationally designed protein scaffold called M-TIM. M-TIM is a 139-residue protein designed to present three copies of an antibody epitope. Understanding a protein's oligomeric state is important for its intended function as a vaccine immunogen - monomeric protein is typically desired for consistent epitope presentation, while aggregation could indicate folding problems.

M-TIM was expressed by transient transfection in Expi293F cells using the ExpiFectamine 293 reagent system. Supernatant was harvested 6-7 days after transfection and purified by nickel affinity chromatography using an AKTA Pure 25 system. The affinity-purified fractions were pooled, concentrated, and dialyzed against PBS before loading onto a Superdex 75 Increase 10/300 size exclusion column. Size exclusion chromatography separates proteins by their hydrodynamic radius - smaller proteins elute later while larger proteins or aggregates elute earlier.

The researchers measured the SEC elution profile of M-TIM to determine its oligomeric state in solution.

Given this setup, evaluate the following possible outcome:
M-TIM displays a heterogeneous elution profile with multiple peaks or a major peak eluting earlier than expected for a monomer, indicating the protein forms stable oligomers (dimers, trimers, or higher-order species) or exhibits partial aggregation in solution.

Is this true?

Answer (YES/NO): NO